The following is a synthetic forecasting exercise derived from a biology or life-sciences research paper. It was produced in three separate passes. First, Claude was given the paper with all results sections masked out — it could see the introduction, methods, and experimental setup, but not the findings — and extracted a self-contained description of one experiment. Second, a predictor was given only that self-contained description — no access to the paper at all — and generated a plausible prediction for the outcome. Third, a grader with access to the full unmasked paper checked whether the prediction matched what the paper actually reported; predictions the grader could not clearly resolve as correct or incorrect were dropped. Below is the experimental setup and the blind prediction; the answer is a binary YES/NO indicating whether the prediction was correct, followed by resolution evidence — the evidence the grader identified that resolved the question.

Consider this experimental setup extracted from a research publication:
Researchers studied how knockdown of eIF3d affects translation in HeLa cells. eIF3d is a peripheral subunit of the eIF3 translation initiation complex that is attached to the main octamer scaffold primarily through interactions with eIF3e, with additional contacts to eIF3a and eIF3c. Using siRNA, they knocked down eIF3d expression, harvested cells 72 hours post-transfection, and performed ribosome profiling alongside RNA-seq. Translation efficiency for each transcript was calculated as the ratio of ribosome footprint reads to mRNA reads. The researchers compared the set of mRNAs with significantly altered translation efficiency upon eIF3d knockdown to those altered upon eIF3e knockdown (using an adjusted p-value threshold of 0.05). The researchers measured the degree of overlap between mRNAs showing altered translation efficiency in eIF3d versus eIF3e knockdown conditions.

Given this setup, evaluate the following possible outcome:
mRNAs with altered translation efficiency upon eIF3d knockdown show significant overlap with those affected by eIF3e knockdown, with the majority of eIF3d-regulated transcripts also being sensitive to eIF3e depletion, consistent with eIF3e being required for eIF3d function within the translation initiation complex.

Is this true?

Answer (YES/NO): NO